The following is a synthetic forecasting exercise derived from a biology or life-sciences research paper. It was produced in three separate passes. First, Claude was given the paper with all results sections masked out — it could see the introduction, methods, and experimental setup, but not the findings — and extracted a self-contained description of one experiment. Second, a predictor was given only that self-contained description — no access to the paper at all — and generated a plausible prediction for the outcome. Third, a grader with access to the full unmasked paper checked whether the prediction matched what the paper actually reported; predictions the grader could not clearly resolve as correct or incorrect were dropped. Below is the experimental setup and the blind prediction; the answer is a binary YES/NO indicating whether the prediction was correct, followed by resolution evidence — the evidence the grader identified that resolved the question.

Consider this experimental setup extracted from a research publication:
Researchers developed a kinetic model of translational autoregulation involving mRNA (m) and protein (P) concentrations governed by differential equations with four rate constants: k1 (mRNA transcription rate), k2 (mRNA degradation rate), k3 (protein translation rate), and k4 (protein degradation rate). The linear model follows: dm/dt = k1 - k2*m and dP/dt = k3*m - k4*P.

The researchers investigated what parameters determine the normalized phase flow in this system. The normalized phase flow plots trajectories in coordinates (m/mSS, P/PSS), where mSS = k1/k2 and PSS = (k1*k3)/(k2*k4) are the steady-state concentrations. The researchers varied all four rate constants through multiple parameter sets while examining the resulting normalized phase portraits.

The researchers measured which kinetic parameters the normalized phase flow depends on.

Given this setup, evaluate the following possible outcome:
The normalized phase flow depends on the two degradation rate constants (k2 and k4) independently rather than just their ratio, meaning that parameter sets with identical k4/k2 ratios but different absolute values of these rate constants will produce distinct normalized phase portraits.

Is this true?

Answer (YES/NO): NO